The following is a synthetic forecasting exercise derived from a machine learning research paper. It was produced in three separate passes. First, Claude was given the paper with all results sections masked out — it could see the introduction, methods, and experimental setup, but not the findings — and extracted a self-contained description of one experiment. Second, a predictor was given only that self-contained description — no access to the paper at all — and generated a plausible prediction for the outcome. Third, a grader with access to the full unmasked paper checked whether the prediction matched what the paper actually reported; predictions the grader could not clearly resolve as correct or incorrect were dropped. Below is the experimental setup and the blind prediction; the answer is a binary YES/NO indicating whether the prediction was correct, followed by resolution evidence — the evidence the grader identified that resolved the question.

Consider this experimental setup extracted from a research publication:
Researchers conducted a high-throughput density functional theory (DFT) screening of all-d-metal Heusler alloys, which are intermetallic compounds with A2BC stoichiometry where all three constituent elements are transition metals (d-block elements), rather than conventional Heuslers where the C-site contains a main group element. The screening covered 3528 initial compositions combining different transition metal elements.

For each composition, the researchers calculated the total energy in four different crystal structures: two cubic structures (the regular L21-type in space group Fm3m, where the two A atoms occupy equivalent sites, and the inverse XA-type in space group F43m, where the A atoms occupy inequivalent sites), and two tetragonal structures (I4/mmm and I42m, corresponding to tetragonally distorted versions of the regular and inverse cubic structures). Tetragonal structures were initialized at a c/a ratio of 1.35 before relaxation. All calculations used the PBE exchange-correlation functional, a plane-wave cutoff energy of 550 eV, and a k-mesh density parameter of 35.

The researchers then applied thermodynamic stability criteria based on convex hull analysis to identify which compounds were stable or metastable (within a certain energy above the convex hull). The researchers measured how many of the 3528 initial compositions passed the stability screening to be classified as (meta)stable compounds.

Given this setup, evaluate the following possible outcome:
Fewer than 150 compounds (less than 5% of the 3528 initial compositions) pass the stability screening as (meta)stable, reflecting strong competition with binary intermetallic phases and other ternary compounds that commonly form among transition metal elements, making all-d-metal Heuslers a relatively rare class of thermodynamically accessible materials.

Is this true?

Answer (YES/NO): NO